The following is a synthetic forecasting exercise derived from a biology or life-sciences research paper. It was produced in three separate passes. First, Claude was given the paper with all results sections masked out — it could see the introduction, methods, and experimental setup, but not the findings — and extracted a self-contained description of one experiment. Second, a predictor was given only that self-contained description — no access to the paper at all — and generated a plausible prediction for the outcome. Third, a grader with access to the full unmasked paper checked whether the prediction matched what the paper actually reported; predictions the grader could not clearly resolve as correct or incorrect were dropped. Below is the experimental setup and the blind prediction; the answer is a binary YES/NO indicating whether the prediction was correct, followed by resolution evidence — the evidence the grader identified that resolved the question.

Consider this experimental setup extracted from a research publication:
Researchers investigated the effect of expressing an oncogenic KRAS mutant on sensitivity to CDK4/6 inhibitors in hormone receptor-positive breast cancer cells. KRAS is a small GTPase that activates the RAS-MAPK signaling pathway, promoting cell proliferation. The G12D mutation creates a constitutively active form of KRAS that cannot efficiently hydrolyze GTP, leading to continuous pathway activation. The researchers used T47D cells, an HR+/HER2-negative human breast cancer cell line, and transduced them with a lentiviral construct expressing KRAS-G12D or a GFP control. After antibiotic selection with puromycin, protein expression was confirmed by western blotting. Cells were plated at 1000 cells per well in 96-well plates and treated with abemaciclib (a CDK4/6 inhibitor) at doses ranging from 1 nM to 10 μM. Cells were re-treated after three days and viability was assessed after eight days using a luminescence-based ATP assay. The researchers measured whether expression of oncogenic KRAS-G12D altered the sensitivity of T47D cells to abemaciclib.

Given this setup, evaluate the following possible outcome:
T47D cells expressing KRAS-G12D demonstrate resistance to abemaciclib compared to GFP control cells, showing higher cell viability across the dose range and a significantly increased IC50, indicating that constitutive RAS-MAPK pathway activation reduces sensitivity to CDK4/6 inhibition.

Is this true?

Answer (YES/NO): YES